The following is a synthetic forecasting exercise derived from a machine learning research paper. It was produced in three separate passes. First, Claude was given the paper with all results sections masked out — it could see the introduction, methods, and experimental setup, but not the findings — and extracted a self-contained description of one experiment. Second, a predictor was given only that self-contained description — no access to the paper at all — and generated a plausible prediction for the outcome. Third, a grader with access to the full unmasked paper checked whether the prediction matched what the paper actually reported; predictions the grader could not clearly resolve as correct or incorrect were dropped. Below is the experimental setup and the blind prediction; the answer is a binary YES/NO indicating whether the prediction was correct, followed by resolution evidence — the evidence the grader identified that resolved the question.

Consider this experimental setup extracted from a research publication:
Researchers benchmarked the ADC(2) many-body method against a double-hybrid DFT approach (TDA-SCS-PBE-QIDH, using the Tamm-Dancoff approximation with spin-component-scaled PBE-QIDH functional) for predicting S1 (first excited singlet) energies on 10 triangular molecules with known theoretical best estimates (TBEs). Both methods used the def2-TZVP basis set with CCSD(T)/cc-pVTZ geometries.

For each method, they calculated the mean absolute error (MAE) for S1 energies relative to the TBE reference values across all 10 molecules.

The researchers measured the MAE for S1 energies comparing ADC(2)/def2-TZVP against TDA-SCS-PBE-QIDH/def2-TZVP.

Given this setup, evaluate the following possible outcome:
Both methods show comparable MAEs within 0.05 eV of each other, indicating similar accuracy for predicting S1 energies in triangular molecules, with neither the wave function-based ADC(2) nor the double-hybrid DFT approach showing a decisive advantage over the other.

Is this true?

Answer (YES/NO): NO